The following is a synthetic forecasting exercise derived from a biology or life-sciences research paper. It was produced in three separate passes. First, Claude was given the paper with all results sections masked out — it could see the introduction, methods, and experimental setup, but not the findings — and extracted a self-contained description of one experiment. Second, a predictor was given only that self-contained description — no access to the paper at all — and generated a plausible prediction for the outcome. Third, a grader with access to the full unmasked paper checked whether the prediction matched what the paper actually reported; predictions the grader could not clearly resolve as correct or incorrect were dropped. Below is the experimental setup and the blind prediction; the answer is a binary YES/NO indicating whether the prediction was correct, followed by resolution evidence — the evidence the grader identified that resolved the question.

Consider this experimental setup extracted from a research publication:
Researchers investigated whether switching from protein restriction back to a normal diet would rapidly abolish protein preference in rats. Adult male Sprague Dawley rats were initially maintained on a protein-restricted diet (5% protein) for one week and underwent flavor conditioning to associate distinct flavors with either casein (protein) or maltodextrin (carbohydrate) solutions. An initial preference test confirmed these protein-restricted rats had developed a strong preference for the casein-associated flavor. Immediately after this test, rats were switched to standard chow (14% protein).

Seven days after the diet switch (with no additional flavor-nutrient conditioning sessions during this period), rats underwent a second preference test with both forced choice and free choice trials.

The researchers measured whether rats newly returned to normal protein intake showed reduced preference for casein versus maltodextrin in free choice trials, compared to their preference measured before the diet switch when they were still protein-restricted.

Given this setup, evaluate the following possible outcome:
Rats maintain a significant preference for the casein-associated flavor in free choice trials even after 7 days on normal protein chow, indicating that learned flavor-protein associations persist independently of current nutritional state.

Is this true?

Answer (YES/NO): YES